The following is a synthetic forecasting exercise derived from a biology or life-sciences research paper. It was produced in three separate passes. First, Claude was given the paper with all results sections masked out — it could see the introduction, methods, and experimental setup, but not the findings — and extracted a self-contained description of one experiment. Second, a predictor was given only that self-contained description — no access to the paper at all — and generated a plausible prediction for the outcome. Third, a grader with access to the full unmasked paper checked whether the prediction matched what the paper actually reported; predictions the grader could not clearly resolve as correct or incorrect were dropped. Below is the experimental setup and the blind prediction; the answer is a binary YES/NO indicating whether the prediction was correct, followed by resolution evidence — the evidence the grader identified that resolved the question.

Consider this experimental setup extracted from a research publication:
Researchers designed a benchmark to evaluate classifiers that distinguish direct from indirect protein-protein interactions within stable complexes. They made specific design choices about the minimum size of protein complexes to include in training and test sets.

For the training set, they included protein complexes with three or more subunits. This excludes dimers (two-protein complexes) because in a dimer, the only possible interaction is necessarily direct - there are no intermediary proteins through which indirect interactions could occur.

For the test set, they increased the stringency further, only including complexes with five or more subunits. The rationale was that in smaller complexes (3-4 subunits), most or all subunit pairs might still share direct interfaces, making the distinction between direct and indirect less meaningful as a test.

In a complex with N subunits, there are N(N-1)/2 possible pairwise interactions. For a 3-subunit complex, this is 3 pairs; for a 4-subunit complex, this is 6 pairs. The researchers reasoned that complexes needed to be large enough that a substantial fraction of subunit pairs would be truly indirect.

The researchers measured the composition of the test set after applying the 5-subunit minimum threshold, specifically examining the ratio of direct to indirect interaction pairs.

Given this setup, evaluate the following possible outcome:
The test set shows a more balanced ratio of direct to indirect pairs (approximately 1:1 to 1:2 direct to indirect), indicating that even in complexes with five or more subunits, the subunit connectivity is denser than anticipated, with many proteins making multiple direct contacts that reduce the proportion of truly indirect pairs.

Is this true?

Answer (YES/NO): YES